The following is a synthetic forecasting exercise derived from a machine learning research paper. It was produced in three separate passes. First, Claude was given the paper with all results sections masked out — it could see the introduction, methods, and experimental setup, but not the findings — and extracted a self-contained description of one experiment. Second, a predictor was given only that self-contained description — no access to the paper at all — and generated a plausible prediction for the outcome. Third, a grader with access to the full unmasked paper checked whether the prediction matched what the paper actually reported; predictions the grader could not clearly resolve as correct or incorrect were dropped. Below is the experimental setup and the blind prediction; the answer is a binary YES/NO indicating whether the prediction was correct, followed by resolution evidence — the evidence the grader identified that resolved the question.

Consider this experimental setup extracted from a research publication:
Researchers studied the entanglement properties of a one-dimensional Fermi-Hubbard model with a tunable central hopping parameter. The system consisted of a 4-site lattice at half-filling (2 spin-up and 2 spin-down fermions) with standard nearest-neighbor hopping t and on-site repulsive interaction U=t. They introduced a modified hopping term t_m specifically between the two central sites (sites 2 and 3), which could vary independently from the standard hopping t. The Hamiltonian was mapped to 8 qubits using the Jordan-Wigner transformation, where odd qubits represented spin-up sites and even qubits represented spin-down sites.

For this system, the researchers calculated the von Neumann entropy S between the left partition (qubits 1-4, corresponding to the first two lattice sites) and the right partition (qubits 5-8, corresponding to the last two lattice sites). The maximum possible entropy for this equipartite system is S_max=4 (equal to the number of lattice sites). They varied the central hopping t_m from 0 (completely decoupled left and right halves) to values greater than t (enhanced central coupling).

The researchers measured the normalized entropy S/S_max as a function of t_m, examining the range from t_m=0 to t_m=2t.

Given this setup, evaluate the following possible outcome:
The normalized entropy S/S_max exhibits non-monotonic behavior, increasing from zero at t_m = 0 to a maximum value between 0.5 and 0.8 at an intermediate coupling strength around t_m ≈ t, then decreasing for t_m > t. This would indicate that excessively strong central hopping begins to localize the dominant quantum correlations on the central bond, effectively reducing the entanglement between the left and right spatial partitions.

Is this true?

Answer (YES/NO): NO